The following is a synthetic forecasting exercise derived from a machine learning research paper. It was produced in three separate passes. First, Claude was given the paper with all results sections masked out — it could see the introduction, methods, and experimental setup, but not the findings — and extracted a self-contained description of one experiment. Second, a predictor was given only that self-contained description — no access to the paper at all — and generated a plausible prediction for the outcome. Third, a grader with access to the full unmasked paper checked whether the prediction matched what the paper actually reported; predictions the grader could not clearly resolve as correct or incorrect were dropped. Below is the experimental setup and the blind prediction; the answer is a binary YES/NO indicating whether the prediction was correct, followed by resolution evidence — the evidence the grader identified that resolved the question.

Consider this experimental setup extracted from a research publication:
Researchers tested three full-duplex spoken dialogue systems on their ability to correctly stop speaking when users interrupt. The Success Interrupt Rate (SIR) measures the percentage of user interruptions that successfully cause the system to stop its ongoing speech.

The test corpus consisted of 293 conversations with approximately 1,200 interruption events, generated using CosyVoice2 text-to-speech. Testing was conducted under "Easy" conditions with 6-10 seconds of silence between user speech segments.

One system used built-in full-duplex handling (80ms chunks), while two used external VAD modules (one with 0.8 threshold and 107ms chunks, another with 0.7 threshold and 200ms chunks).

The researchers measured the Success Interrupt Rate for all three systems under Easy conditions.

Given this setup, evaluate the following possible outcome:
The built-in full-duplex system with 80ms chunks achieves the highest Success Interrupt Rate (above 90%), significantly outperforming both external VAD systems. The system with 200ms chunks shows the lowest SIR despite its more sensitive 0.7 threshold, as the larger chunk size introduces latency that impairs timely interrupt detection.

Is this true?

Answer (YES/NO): NO